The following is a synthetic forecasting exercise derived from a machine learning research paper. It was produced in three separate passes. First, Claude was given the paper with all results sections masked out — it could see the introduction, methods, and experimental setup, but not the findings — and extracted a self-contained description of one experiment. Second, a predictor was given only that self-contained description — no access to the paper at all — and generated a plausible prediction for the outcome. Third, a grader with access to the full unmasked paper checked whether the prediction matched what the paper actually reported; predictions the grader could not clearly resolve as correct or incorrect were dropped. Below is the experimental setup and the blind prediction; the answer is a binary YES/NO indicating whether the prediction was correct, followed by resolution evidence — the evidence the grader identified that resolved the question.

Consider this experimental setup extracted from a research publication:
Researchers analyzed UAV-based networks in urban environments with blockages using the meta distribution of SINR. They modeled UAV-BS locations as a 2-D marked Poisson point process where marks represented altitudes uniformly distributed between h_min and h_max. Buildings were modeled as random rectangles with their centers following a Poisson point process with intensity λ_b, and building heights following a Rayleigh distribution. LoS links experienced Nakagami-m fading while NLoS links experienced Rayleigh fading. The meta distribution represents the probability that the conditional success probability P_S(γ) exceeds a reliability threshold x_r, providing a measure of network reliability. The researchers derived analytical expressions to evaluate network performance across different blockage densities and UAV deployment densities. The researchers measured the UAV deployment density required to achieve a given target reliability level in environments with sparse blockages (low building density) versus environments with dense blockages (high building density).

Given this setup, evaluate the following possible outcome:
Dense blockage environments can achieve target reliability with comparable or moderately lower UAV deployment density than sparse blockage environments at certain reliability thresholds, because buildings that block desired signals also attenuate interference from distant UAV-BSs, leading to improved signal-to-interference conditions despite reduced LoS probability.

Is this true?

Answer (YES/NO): NO